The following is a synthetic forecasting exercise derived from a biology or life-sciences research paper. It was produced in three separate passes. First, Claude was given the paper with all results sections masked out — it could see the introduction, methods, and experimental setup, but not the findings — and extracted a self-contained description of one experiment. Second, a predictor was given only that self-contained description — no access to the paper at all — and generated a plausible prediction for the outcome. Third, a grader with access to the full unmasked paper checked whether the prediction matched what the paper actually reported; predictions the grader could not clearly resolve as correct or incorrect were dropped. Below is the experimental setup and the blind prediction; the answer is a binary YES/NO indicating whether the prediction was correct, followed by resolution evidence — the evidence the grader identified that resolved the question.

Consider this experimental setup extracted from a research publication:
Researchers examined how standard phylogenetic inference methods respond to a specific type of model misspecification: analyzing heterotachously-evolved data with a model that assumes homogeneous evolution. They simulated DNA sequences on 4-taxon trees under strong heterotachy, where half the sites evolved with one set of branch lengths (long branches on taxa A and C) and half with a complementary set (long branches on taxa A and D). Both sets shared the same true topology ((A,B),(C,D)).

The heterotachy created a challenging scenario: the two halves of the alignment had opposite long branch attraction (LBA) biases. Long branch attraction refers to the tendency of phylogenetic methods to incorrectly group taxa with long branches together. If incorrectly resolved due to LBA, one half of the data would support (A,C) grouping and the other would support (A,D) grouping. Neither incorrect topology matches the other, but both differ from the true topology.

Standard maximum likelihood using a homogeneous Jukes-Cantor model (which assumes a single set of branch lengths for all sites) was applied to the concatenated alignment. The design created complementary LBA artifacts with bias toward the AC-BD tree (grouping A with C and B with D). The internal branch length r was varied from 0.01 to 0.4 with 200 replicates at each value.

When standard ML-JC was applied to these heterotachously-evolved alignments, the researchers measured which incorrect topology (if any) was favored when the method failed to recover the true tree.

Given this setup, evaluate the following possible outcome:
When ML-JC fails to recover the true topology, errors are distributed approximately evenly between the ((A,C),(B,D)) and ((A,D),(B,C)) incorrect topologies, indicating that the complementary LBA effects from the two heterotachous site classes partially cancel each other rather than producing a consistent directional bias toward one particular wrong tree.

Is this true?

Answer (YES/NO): NO